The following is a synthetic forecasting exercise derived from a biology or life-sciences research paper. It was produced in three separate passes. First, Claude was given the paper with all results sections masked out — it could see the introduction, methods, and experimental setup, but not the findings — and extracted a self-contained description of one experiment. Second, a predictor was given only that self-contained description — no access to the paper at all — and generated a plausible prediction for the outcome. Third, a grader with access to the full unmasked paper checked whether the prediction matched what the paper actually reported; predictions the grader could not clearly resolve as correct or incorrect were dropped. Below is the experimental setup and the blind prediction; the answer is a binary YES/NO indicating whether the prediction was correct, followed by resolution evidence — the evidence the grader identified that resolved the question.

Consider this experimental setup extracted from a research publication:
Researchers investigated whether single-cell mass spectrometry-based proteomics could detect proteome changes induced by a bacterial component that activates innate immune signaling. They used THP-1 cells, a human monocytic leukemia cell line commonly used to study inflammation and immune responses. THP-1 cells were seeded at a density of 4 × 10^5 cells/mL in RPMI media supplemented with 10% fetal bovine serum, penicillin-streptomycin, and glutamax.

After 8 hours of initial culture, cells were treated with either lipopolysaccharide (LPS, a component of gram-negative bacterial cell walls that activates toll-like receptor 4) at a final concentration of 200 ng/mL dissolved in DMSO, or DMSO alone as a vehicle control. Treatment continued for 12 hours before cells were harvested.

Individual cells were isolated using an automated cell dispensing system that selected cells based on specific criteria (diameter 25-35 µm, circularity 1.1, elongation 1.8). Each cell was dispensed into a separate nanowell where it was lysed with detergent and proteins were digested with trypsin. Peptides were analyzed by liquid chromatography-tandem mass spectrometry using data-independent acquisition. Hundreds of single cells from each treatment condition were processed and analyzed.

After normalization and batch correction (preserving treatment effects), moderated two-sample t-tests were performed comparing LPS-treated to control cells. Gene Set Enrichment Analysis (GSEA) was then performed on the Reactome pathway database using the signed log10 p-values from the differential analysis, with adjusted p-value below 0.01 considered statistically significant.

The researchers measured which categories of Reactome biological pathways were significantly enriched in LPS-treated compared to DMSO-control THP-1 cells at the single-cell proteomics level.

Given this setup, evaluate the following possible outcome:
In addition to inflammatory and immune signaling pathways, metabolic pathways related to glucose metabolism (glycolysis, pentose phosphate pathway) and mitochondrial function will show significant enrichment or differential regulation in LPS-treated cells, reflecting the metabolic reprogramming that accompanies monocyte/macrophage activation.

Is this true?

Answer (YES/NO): NO